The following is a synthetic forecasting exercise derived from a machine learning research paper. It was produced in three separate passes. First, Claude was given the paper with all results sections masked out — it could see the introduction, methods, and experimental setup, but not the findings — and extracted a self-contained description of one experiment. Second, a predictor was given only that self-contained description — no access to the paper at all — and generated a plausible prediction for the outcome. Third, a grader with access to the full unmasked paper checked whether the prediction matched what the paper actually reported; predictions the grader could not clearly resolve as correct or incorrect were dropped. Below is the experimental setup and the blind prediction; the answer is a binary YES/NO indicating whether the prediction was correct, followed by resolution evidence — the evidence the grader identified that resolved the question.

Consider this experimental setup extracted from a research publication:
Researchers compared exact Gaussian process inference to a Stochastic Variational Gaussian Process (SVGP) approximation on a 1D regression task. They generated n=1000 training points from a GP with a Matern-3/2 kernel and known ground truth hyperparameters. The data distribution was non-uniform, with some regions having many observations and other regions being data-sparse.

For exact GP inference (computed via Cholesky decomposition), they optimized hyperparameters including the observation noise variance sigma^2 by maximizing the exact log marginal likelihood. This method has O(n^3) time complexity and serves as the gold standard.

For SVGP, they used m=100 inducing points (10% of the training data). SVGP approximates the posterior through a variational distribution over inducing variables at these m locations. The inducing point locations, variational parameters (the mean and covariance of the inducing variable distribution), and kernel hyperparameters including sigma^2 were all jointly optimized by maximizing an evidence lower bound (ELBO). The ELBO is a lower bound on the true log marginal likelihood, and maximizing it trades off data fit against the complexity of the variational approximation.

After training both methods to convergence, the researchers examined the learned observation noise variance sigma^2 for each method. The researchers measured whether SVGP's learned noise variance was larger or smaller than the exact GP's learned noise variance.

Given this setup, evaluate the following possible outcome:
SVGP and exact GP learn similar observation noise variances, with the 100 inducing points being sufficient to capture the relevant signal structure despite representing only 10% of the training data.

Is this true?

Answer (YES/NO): NO